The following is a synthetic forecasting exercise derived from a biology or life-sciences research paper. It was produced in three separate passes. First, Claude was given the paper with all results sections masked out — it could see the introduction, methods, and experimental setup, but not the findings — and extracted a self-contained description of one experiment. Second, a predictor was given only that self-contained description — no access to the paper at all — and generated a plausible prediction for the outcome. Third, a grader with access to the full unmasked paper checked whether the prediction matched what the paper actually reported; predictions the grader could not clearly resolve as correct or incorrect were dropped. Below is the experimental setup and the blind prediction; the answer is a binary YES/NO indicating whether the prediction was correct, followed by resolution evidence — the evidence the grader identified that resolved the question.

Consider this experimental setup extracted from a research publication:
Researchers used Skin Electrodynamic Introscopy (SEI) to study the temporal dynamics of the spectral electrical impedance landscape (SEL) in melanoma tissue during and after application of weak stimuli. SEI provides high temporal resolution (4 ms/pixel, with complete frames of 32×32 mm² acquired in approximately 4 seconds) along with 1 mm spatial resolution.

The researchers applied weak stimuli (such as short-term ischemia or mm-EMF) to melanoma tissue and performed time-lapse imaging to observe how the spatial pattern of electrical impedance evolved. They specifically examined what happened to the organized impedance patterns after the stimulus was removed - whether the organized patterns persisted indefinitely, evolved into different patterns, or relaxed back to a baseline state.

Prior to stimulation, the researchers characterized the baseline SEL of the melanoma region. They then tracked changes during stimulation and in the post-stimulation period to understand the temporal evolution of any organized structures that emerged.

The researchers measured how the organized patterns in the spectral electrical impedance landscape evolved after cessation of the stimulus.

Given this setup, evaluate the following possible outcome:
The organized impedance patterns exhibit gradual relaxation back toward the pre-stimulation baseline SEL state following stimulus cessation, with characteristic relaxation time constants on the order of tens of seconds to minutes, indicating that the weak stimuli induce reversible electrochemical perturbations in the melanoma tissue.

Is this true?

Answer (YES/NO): NO